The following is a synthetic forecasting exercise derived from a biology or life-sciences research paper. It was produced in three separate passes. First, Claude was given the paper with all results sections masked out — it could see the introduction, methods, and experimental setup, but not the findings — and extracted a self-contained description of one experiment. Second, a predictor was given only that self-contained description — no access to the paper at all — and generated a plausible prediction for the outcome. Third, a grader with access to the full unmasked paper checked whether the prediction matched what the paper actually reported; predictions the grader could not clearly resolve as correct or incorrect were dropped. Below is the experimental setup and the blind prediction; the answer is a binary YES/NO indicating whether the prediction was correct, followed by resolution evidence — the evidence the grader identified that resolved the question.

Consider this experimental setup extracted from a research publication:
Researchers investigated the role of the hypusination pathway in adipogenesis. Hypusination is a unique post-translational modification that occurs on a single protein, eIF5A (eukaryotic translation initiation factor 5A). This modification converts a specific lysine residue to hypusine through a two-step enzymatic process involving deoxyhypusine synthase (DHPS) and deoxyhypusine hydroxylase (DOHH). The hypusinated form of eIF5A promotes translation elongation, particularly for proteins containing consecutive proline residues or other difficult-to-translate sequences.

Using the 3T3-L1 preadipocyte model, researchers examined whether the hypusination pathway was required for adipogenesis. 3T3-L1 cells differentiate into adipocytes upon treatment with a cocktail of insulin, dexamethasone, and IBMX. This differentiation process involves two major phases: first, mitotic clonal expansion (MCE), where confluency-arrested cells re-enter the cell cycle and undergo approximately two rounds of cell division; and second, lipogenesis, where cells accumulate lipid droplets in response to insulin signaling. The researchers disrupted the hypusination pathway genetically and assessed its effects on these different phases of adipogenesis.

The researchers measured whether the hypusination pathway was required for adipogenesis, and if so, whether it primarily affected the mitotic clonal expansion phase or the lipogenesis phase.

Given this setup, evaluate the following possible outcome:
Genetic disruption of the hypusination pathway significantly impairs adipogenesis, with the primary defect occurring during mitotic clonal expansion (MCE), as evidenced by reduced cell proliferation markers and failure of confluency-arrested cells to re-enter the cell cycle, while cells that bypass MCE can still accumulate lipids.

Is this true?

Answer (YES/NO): NO